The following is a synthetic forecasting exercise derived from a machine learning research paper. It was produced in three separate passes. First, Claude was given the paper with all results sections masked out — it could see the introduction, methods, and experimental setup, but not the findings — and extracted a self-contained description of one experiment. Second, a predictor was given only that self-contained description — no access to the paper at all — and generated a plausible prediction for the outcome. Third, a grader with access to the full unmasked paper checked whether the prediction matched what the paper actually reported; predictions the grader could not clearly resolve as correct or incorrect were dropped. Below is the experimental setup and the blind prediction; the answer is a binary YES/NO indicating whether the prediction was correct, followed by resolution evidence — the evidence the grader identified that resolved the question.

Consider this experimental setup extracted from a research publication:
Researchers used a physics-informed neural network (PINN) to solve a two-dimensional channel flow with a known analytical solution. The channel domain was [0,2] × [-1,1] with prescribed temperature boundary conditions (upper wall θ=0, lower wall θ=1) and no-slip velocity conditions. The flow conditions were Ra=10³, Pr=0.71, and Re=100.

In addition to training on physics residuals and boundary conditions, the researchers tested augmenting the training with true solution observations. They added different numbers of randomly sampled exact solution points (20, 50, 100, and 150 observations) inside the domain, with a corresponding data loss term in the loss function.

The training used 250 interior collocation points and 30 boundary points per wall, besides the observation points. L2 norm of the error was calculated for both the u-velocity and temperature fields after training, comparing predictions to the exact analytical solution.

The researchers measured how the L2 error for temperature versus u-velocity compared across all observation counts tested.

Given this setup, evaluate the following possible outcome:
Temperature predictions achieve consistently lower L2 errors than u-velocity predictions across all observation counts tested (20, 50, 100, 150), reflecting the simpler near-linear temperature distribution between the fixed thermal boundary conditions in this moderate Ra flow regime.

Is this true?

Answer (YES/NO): YES